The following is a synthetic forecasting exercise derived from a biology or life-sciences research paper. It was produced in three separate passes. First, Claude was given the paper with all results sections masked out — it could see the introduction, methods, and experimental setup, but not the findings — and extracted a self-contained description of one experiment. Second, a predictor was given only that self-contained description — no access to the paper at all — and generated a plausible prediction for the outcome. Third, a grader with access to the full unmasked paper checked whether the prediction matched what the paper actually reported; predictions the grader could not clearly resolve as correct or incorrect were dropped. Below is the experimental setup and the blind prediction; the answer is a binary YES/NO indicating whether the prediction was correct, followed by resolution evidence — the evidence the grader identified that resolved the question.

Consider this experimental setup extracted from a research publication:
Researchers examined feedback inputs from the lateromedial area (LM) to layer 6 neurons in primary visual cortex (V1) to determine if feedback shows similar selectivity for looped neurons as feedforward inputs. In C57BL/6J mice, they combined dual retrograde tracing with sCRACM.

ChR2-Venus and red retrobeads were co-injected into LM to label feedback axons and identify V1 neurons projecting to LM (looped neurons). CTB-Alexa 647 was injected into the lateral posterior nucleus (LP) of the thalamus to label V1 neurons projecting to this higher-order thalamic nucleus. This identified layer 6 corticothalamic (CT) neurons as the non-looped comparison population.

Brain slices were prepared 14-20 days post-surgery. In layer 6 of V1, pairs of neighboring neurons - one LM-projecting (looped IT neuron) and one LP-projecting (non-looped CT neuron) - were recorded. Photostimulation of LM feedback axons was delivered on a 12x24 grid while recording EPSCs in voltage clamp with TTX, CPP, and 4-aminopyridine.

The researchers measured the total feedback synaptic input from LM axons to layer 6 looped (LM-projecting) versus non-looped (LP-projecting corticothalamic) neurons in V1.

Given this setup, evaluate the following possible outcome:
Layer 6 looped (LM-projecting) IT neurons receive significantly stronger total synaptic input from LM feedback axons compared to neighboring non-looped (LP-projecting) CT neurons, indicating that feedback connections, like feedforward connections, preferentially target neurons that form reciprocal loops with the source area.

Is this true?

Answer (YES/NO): YES